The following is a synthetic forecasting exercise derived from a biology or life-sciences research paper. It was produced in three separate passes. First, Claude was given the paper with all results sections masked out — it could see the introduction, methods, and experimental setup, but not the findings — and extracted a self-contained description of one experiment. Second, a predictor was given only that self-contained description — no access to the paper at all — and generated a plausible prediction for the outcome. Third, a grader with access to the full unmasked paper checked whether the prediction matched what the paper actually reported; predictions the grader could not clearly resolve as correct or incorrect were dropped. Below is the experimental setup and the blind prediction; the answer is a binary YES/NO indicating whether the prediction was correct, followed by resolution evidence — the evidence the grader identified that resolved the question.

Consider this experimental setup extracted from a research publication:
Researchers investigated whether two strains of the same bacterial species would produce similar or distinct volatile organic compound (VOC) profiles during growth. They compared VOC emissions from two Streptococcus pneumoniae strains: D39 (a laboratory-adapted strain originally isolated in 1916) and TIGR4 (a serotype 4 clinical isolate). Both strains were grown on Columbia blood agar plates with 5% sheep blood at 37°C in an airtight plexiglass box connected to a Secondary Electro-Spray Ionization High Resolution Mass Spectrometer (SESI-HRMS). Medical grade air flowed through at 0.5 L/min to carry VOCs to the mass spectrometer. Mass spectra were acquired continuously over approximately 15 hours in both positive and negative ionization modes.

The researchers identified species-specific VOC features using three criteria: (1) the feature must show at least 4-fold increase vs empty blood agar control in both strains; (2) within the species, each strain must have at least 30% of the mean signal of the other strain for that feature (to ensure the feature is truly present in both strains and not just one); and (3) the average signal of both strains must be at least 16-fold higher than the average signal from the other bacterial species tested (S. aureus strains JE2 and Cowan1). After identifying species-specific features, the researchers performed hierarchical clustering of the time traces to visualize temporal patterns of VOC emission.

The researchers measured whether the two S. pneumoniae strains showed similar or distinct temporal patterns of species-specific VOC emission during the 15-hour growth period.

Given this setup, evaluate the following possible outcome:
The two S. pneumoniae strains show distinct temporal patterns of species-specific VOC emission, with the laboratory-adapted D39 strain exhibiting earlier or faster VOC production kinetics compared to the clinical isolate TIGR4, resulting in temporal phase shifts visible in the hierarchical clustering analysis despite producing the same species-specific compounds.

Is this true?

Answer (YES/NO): NO